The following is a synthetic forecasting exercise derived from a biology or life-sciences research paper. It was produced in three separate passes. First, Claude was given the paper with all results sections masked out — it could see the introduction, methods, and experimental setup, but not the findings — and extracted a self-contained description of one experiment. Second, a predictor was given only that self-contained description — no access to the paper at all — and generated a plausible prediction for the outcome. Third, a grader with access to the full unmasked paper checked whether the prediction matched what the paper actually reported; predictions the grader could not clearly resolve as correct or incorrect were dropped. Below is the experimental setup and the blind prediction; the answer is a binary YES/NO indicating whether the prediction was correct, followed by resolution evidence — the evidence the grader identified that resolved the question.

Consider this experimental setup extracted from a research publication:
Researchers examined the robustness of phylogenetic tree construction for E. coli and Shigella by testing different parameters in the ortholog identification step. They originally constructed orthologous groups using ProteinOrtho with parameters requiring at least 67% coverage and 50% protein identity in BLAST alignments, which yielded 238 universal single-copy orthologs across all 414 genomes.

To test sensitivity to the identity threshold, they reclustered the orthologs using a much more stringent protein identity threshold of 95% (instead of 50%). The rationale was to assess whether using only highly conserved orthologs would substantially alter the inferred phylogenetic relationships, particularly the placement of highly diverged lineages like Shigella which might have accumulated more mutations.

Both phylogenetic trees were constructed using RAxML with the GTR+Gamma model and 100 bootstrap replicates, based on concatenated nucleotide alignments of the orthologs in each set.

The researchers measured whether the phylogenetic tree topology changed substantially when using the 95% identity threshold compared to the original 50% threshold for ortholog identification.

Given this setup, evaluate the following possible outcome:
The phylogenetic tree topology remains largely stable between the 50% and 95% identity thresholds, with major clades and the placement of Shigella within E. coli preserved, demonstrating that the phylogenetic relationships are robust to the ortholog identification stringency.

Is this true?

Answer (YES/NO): YES